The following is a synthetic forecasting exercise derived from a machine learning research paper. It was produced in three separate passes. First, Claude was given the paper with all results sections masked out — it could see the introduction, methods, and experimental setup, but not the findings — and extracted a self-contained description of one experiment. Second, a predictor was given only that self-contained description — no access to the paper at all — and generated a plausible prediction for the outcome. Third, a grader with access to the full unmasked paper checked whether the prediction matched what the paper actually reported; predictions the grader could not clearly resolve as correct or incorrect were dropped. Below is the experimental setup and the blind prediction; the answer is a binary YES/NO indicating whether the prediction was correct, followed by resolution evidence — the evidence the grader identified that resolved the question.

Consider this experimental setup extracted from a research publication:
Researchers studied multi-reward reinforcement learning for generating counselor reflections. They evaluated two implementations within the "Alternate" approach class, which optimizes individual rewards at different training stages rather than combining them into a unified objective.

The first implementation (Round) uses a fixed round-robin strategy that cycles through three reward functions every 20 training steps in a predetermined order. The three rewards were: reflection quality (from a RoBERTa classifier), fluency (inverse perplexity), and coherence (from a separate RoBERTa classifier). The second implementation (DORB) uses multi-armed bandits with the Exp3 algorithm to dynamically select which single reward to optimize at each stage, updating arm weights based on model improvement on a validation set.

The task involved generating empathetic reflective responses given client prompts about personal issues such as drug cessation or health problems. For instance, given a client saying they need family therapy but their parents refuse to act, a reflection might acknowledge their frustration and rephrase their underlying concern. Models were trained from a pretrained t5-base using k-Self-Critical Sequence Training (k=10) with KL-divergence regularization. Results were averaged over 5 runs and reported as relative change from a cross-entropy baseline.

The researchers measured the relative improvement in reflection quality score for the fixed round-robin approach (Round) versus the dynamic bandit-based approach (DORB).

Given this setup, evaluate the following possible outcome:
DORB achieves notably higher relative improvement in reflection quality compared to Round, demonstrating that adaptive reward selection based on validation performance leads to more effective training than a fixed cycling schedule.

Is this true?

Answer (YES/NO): NO